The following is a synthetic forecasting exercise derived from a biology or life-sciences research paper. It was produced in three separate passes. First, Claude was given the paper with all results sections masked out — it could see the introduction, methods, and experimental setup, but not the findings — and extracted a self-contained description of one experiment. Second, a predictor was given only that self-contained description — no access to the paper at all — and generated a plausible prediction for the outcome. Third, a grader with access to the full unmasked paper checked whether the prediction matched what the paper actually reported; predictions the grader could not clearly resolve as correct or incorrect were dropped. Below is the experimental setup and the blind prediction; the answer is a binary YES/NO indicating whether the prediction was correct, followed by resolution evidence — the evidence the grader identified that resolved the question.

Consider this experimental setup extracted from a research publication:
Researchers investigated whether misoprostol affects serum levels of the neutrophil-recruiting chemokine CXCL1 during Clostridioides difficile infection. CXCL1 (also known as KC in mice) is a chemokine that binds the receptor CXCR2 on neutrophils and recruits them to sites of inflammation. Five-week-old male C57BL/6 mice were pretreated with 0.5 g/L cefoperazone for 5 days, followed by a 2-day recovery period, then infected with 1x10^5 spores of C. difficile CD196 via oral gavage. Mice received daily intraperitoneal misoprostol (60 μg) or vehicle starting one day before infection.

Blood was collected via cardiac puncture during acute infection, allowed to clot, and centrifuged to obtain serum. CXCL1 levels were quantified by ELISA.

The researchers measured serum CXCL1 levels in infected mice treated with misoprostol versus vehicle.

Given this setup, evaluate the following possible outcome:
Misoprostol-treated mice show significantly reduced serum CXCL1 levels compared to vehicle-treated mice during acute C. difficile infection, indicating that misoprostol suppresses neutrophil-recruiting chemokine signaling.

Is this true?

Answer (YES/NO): NO